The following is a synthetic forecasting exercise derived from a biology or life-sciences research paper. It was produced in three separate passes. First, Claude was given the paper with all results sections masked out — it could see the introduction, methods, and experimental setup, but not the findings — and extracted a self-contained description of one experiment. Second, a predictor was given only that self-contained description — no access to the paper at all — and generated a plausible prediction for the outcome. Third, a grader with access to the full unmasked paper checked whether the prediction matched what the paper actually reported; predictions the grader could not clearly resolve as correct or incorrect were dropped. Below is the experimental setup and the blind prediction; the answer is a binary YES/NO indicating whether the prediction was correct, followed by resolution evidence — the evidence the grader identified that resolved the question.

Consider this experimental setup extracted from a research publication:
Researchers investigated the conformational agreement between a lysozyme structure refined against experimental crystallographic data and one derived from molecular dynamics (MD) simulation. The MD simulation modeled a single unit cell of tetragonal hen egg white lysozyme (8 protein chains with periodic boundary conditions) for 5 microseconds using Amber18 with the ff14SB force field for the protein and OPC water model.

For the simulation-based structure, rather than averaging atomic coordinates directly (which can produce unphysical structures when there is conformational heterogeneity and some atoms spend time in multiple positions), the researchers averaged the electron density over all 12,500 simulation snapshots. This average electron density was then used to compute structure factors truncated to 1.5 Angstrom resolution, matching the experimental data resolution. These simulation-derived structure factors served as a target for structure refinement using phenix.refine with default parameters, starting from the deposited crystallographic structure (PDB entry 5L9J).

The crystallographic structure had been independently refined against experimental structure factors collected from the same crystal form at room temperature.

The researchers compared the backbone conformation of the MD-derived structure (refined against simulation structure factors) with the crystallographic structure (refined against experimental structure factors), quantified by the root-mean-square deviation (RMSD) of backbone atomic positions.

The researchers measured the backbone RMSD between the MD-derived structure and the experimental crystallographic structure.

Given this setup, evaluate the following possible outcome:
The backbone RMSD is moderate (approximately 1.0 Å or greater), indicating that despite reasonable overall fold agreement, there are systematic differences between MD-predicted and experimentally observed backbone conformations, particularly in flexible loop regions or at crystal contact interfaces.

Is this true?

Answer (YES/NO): NO